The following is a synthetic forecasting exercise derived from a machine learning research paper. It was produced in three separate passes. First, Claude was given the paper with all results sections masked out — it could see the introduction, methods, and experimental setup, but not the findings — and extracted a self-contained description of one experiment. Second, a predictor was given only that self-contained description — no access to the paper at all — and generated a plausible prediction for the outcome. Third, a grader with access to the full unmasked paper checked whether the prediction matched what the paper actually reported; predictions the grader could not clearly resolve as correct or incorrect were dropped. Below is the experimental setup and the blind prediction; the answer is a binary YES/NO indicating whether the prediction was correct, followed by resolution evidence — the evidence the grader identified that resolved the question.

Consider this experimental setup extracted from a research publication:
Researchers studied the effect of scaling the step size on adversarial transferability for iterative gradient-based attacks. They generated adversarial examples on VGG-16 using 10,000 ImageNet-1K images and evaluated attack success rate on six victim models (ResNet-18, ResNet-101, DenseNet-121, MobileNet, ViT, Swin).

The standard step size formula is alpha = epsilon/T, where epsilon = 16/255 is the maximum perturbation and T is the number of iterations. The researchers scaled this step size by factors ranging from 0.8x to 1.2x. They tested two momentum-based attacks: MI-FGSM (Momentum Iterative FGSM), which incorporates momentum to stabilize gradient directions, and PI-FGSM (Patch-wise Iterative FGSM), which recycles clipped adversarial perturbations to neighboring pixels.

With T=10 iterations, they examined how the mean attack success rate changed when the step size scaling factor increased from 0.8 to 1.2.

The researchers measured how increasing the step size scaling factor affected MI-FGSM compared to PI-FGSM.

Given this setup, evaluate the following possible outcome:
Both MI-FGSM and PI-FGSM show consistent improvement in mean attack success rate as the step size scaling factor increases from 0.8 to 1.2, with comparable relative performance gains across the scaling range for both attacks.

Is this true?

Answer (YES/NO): NO